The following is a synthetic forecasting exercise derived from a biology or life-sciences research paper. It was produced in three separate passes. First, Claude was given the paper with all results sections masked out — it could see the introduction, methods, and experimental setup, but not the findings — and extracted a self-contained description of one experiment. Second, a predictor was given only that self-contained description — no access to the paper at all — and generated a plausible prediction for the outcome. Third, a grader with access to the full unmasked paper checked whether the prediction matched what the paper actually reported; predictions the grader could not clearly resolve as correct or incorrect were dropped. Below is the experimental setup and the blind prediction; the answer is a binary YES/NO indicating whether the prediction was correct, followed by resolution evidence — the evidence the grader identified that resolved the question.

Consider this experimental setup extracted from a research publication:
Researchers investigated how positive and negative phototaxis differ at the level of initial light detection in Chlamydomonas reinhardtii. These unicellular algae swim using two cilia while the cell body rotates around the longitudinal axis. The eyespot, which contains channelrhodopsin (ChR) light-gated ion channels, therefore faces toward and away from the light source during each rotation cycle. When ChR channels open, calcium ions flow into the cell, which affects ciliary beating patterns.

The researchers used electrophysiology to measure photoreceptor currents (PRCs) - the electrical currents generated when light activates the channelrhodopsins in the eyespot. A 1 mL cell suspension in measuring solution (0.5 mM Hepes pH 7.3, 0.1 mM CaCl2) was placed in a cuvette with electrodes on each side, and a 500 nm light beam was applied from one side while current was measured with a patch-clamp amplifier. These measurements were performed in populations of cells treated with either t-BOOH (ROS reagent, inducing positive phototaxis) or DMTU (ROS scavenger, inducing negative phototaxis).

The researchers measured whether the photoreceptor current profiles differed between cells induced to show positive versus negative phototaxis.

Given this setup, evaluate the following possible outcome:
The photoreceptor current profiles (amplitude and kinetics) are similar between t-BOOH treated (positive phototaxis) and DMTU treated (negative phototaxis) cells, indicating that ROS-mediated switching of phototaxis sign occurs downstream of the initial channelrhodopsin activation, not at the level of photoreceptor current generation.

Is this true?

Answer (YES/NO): NO